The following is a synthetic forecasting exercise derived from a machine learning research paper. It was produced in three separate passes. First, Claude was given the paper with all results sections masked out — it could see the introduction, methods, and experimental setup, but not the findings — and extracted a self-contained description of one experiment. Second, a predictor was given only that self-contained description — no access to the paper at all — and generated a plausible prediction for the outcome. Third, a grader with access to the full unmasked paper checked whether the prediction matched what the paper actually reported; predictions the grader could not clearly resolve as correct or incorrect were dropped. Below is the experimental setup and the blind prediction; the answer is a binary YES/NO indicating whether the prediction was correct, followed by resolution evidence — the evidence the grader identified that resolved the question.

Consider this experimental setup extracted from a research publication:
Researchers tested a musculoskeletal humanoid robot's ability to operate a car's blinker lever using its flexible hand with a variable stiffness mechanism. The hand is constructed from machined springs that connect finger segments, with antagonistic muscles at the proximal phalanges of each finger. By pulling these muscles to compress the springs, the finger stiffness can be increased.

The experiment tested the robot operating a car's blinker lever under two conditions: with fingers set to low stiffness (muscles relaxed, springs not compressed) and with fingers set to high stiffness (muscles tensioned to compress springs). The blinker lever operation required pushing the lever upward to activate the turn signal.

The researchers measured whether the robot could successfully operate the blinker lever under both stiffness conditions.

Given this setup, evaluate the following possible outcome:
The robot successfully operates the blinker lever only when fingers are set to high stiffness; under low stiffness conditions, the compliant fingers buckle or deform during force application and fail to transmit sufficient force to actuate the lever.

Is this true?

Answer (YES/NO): YES